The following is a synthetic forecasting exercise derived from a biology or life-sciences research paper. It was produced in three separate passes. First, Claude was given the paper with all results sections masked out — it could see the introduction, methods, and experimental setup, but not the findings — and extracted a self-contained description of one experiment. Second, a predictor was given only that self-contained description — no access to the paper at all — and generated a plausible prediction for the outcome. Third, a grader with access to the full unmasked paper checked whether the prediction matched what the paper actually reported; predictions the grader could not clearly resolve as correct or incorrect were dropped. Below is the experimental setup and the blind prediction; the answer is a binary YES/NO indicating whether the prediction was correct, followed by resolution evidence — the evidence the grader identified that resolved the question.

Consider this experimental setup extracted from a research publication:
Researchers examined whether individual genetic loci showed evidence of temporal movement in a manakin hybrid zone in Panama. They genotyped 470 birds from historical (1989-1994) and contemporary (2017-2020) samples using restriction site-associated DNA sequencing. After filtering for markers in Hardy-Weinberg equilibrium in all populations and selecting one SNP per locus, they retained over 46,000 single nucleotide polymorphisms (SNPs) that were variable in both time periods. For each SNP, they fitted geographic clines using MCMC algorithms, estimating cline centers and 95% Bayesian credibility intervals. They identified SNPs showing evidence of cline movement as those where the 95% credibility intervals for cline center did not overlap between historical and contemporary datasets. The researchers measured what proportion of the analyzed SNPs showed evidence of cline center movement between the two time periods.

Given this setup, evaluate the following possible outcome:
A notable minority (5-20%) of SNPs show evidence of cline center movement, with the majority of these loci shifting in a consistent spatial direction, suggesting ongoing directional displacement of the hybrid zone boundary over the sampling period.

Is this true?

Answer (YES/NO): NO